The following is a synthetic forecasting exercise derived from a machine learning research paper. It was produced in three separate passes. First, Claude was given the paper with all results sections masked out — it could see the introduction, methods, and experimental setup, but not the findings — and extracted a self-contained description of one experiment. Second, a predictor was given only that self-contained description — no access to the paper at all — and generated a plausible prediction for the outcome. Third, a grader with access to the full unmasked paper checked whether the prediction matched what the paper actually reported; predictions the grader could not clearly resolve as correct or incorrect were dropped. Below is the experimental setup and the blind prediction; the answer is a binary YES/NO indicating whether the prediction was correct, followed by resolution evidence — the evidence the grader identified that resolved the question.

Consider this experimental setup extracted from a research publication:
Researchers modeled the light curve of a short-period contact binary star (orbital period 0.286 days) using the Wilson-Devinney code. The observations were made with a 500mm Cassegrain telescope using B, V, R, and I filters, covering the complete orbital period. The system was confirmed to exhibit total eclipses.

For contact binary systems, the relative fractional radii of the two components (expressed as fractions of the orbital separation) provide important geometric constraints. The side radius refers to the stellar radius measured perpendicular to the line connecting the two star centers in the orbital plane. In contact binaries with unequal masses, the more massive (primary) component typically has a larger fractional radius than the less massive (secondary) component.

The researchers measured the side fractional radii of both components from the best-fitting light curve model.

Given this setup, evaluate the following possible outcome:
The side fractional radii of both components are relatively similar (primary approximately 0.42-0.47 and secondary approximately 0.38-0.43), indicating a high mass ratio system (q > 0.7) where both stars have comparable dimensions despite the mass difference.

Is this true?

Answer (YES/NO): NO